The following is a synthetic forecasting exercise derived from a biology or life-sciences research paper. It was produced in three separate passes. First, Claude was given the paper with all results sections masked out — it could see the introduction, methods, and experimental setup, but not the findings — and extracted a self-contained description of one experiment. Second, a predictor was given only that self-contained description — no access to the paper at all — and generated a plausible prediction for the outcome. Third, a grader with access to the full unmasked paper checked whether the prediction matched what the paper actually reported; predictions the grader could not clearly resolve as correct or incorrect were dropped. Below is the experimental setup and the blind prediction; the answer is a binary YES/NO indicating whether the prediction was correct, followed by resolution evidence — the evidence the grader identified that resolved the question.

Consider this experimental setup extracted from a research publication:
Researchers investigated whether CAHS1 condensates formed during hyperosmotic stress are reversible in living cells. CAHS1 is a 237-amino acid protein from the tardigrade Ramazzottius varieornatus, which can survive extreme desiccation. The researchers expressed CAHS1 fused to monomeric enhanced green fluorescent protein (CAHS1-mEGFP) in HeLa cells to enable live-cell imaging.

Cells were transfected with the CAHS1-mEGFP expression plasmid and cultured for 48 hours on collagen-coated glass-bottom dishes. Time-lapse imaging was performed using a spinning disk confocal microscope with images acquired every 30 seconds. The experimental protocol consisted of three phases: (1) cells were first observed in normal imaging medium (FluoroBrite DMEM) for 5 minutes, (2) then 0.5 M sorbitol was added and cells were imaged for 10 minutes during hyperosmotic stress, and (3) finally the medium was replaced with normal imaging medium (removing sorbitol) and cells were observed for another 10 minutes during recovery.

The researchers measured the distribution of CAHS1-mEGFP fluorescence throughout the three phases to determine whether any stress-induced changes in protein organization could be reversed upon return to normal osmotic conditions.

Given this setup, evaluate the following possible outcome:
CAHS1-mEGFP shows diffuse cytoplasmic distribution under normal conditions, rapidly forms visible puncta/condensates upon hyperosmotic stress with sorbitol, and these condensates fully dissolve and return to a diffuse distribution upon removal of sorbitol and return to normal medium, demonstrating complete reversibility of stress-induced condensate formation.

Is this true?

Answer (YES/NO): YES